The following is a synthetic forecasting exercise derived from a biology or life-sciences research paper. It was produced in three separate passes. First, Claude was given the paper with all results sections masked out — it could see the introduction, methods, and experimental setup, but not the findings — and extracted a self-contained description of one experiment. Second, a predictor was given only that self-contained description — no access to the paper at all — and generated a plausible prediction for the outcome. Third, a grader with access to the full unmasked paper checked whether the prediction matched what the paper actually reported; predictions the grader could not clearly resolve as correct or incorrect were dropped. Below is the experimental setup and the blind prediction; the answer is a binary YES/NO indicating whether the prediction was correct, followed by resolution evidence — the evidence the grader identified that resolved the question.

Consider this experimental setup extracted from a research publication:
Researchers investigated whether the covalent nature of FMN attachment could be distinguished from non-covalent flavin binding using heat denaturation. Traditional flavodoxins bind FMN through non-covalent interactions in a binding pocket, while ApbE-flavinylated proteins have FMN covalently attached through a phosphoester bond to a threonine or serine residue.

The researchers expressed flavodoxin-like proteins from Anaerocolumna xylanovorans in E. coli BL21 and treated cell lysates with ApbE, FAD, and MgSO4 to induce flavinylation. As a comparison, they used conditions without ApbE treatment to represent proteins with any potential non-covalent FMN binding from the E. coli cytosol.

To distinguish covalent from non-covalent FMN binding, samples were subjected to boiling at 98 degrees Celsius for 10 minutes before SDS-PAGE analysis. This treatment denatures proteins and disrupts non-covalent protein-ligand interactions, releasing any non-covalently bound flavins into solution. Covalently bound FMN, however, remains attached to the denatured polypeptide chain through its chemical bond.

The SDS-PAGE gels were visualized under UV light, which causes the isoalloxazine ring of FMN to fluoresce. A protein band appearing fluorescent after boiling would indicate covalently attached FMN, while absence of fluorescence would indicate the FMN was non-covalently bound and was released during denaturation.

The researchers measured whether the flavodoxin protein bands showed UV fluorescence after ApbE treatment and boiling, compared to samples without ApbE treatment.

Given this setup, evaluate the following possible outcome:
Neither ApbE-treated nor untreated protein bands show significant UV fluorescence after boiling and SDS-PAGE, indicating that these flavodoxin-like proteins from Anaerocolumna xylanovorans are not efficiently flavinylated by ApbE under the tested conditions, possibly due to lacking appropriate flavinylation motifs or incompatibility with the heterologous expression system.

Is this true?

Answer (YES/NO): NO